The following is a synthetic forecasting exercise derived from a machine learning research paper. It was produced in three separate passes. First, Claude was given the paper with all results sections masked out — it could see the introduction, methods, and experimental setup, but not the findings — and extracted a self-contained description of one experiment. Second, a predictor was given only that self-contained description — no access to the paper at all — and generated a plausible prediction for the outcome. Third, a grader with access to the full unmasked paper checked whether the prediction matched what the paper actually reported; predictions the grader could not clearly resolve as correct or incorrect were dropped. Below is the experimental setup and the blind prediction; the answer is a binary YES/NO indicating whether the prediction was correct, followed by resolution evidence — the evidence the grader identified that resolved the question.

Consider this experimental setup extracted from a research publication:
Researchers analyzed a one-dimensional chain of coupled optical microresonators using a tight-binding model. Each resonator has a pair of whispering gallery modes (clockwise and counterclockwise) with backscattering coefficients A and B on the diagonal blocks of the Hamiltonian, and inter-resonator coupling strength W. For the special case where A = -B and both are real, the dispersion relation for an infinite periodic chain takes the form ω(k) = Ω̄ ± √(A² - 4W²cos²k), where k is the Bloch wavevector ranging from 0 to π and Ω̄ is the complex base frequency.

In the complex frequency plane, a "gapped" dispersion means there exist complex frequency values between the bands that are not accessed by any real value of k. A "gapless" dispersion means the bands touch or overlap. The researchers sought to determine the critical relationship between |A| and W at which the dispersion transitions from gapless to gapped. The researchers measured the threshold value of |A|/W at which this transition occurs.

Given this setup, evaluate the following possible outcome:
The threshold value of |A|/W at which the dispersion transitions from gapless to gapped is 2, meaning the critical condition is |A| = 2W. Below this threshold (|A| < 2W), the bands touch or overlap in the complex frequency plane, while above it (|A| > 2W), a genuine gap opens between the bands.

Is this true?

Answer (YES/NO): YES